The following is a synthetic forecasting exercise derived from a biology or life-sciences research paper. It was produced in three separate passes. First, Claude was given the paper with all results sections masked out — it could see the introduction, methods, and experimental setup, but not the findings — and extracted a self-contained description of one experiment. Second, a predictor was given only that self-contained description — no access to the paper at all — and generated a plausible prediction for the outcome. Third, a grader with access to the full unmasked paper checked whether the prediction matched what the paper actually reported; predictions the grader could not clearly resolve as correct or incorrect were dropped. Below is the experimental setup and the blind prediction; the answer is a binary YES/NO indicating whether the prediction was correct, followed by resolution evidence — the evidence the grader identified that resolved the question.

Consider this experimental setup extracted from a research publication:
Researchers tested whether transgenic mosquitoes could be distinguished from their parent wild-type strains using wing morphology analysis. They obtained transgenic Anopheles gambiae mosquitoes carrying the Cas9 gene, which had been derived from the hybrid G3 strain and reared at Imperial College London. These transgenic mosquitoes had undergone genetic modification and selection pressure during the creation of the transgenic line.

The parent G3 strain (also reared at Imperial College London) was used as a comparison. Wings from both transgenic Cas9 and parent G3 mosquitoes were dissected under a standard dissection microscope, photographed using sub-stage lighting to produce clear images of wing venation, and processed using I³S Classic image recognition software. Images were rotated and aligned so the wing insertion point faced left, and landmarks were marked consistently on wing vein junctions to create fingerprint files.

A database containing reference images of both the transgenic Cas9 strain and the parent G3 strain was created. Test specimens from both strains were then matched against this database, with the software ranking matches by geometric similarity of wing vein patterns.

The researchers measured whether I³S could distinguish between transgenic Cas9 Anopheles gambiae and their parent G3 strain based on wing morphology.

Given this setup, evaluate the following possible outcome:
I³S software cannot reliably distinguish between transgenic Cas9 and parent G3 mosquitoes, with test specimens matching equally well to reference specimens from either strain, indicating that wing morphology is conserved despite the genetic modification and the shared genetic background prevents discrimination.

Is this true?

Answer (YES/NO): NO